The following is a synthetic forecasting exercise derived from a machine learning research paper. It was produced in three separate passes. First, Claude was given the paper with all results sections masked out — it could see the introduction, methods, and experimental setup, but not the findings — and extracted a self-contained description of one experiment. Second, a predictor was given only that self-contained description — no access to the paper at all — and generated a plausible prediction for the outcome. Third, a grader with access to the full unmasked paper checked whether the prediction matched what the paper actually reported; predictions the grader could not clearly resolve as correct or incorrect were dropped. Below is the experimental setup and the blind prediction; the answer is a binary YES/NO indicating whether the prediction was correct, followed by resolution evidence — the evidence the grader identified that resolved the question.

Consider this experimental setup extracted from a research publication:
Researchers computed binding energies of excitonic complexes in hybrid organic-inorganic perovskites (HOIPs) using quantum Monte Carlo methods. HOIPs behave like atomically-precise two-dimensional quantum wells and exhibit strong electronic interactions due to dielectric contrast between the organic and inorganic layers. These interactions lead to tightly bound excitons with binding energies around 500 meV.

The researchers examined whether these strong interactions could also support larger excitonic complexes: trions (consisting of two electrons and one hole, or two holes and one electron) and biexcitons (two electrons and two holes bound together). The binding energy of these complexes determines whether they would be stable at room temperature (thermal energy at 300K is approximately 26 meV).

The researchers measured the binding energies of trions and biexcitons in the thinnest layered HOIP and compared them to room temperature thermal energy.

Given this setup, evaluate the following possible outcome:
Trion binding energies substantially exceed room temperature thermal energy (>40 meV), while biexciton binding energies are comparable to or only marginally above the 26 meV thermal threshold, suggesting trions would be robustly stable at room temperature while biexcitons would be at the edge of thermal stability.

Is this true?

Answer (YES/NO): NO